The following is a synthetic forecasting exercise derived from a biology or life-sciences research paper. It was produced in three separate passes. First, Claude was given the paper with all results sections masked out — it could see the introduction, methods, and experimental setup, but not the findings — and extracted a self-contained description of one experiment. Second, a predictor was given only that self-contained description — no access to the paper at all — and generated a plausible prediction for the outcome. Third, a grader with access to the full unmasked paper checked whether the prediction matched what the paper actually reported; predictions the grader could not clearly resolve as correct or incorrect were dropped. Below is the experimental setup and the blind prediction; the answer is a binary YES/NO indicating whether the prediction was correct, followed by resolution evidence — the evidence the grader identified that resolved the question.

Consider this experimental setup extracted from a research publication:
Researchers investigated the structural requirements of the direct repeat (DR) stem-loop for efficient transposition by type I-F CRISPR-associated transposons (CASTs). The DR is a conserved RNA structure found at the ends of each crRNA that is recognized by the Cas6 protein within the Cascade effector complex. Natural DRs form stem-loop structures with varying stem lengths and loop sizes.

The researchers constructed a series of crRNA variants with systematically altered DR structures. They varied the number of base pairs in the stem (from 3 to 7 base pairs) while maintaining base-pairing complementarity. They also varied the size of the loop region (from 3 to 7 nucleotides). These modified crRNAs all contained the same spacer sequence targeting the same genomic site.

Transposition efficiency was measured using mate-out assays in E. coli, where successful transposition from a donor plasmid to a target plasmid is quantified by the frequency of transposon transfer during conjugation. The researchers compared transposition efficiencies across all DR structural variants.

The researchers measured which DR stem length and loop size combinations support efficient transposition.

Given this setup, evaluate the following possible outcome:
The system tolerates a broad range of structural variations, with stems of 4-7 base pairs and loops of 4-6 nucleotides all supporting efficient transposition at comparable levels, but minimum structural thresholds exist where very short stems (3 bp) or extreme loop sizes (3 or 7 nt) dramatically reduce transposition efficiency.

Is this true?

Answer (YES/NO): NO